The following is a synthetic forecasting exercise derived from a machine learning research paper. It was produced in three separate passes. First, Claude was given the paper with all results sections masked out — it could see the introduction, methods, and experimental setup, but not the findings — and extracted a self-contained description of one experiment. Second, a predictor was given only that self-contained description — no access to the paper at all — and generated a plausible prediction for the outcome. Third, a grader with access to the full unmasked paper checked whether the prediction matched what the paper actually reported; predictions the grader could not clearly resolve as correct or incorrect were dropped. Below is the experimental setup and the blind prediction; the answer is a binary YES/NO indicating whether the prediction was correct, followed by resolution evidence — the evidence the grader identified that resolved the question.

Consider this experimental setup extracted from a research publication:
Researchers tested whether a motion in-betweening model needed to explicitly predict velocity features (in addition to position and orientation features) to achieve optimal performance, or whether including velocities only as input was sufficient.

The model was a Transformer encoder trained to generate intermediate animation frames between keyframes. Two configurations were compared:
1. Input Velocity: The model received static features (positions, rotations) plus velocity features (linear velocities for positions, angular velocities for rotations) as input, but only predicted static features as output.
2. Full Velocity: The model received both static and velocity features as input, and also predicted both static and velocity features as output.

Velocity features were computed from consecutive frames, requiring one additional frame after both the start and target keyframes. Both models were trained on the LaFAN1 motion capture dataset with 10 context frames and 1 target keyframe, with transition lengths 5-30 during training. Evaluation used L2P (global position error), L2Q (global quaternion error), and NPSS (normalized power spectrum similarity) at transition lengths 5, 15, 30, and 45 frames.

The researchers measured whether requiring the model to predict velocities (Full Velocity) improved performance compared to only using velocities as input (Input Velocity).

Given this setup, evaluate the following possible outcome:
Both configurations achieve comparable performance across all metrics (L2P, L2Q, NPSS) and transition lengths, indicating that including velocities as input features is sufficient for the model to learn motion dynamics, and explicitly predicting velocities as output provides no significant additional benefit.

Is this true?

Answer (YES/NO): NO